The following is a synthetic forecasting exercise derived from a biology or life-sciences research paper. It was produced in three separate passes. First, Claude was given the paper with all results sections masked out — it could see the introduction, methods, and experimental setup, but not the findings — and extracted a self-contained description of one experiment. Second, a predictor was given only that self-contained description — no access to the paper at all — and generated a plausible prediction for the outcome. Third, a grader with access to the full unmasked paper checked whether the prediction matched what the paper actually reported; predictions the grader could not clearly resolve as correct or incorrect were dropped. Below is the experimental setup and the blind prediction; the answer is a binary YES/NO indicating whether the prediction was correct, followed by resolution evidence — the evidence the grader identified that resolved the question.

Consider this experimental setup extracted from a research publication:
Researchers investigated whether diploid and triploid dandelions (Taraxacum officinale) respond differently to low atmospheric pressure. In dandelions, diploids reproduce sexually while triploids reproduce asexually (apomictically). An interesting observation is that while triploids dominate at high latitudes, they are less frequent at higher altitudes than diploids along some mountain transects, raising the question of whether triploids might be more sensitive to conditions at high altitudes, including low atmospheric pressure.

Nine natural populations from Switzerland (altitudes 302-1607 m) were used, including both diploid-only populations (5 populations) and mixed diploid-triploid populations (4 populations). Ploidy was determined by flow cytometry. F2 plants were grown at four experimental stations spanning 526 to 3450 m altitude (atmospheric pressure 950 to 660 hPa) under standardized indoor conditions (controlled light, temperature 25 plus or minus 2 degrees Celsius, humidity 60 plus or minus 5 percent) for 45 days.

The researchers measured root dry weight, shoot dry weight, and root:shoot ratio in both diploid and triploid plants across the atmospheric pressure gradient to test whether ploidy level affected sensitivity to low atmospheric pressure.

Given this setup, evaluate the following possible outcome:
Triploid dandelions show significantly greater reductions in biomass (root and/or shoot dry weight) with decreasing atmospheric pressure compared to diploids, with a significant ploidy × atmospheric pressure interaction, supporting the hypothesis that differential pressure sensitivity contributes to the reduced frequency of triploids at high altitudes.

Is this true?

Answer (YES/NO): NO